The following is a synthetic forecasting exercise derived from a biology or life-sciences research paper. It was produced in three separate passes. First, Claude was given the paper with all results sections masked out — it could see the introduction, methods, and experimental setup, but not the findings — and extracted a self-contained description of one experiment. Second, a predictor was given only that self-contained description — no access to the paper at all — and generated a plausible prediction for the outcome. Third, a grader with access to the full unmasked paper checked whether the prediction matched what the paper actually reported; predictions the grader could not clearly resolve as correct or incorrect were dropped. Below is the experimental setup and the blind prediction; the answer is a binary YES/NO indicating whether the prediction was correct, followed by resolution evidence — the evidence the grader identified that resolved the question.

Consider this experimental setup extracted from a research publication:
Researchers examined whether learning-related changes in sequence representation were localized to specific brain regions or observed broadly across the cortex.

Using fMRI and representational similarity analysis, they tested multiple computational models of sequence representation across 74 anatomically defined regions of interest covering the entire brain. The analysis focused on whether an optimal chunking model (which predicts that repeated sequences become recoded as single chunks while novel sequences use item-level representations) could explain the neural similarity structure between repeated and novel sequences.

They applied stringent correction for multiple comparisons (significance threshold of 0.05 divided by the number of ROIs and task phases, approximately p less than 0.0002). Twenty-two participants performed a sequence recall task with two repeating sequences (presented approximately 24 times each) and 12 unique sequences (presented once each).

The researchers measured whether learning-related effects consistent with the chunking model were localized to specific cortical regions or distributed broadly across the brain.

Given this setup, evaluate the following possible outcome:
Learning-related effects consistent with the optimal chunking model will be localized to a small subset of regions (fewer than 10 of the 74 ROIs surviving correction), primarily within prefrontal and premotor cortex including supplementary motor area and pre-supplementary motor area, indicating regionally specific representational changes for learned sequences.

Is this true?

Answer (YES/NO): NO